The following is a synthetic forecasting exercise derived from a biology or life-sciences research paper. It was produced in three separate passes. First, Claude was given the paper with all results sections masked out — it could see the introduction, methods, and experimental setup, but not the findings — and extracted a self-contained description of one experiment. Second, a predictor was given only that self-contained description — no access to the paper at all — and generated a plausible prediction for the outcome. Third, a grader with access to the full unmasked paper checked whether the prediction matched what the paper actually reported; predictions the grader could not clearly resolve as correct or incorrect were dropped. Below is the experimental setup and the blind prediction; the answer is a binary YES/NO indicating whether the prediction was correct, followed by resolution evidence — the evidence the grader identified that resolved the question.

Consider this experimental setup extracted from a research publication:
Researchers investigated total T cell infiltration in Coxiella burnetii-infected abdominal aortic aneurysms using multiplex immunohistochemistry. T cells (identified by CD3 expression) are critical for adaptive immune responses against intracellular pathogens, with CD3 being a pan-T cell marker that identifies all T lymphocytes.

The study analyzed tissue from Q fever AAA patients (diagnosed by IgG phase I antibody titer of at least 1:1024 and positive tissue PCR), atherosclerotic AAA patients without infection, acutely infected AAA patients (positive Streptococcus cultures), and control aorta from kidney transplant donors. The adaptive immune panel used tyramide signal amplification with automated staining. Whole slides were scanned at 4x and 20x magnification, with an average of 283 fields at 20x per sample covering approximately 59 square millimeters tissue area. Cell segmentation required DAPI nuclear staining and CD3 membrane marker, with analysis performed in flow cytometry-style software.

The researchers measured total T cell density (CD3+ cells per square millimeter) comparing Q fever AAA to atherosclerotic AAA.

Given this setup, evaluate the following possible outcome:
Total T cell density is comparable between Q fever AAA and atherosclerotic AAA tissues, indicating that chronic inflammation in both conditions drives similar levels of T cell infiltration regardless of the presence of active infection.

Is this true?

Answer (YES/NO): YES